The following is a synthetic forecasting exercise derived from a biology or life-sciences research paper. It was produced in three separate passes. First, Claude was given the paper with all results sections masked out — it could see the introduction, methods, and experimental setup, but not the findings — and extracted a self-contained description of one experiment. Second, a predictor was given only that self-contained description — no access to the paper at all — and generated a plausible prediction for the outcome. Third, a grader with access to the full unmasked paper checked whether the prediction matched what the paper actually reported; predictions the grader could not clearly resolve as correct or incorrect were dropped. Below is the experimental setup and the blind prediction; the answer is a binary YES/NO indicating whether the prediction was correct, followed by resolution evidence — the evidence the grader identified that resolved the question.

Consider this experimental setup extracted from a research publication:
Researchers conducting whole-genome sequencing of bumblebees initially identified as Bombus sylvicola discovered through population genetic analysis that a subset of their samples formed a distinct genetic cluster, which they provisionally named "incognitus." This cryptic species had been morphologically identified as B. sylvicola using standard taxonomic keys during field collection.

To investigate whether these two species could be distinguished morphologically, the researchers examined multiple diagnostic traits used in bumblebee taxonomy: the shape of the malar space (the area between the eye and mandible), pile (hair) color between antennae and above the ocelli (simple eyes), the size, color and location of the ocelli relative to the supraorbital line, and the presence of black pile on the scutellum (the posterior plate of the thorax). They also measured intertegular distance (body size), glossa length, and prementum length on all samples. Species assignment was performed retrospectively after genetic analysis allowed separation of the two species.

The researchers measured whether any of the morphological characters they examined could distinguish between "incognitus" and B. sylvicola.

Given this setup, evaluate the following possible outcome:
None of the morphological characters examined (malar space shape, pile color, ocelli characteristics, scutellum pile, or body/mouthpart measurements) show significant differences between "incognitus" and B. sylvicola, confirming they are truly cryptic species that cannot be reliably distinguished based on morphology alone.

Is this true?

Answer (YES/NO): NO